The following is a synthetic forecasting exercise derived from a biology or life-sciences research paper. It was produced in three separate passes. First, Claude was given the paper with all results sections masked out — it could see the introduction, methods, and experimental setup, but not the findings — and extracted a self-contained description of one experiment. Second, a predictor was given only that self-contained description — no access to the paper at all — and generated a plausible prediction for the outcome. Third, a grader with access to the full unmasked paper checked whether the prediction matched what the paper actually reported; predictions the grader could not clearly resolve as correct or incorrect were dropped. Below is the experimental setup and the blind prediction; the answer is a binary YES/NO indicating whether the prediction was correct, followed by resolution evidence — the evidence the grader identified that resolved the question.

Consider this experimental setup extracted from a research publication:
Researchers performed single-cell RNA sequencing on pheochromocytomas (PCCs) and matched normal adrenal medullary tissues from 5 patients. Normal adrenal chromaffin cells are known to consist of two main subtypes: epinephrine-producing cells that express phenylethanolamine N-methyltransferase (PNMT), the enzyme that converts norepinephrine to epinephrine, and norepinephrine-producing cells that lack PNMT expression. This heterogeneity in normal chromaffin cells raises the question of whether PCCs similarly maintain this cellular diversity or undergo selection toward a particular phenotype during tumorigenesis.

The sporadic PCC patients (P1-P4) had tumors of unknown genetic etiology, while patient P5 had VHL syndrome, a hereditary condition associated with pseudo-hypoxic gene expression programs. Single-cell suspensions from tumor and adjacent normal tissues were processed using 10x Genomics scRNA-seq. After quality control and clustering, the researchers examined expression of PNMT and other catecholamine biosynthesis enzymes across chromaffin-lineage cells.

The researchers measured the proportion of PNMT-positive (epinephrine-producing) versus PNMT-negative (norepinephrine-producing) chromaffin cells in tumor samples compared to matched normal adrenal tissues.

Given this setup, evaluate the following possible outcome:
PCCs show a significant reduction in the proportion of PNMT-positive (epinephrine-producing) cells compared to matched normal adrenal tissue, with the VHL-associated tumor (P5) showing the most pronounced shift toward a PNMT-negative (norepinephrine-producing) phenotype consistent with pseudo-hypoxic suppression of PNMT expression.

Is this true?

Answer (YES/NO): NO